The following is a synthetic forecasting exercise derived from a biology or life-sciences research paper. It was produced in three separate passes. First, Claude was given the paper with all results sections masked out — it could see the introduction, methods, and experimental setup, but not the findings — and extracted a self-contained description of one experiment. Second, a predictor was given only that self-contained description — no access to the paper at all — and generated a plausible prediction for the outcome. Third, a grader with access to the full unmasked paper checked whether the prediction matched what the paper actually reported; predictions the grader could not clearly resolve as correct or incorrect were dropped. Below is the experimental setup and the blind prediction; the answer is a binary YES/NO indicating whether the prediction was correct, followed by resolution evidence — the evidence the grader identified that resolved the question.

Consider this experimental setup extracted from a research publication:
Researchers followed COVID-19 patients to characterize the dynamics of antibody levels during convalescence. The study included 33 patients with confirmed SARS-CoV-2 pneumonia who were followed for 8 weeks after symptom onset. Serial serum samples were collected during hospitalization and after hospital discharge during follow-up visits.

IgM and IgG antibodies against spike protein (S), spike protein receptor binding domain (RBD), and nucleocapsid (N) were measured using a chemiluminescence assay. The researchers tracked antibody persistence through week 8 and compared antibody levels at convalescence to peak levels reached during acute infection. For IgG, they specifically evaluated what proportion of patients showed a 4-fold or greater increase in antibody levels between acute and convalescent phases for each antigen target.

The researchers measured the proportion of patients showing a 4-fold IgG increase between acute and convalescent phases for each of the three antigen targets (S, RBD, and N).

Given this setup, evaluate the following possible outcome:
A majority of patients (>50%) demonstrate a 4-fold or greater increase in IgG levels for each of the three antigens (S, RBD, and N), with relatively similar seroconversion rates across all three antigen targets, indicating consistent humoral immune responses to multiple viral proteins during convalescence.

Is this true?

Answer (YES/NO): NO